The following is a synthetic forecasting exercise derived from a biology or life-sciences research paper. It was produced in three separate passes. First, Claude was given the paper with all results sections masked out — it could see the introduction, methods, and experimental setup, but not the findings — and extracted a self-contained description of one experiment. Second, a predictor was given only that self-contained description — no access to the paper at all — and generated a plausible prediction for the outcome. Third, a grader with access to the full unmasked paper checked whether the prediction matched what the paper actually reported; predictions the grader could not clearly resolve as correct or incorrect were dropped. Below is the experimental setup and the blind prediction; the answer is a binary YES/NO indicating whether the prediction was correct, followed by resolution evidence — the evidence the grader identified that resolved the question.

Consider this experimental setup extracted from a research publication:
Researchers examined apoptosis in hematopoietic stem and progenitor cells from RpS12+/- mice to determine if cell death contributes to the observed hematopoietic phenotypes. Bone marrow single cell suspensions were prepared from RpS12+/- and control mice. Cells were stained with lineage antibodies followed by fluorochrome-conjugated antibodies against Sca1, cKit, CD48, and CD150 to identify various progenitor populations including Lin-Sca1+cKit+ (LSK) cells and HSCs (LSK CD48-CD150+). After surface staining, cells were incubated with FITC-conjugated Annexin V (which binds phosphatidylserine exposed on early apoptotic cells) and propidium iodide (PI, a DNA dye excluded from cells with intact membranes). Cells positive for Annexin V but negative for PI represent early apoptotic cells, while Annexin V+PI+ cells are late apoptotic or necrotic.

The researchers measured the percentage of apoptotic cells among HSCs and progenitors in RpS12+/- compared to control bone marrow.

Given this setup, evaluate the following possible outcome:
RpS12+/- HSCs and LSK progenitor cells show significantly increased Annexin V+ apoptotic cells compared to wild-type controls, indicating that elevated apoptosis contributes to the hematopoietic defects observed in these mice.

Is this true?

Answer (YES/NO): YES